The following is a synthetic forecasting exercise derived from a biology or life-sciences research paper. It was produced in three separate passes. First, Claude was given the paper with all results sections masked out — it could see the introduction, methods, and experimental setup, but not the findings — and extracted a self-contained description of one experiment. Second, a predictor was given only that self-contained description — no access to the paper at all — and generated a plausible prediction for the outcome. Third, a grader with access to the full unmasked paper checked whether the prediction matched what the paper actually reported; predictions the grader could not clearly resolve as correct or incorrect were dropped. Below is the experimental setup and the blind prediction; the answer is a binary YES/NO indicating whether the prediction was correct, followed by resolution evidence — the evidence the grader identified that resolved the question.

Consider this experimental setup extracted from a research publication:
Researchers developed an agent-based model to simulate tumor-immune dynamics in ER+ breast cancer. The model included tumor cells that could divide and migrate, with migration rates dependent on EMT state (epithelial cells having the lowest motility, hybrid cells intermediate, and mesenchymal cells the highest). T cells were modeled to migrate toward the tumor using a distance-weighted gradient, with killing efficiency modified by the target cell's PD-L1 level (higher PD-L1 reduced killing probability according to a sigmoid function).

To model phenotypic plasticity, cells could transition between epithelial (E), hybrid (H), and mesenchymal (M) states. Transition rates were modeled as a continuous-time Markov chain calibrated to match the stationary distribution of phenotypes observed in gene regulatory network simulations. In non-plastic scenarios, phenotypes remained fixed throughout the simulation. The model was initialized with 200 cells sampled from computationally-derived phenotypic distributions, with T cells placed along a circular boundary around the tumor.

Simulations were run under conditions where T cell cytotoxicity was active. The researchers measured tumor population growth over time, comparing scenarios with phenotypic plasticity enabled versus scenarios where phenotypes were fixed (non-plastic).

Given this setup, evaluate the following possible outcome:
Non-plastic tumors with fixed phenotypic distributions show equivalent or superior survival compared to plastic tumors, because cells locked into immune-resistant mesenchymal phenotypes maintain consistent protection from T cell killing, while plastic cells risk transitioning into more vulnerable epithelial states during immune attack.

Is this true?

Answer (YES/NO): NO